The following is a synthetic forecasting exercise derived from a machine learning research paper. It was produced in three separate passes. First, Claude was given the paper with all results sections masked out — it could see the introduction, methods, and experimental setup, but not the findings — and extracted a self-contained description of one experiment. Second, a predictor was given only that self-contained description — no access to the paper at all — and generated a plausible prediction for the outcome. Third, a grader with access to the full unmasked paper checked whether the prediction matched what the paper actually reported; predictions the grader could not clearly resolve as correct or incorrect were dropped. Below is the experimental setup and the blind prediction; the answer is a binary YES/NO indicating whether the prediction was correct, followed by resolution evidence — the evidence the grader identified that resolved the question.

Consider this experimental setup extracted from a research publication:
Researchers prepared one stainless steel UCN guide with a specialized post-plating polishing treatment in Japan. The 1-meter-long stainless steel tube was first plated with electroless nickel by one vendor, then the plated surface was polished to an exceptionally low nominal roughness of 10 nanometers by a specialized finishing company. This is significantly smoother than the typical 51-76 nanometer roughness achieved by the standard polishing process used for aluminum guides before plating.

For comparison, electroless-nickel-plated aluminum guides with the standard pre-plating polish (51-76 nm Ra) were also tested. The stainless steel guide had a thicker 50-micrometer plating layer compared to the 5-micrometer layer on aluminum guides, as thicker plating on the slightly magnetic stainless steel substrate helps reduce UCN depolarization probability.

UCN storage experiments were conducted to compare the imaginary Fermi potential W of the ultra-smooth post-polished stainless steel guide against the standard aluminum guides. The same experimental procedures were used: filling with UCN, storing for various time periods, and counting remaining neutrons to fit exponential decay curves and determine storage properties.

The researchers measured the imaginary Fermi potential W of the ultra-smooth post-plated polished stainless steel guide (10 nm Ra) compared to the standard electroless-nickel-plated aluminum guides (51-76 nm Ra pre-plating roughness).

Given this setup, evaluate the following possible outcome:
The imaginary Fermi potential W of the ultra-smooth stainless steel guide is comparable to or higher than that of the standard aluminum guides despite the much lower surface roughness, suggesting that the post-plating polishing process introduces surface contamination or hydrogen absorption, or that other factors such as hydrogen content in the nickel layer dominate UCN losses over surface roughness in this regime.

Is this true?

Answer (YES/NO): YES